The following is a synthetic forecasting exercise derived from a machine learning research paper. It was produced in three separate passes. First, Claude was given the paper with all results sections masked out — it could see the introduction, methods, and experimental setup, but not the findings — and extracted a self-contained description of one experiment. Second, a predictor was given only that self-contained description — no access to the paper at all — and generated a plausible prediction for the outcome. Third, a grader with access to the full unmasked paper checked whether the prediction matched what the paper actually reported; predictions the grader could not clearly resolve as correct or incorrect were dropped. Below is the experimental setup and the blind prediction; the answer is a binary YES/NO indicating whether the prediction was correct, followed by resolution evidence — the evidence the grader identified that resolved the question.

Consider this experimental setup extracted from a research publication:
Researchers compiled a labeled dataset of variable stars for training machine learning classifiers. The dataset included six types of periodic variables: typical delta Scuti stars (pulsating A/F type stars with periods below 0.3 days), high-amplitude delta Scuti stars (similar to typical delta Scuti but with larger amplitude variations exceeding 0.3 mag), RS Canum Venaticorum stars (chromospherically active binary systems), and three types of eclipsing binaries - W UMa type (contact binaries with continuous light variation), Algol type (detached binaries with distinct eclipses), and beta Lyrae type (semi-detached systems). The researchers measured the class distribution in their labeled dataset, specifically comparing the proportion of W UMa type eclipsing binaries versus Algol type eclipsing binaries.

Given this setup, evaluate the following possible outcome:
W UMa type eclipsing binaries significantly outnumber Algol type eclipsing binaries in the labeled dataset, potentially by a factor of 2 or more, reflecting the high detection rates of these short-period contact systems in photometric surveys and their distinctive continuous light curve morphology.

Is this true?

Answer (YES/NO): YES